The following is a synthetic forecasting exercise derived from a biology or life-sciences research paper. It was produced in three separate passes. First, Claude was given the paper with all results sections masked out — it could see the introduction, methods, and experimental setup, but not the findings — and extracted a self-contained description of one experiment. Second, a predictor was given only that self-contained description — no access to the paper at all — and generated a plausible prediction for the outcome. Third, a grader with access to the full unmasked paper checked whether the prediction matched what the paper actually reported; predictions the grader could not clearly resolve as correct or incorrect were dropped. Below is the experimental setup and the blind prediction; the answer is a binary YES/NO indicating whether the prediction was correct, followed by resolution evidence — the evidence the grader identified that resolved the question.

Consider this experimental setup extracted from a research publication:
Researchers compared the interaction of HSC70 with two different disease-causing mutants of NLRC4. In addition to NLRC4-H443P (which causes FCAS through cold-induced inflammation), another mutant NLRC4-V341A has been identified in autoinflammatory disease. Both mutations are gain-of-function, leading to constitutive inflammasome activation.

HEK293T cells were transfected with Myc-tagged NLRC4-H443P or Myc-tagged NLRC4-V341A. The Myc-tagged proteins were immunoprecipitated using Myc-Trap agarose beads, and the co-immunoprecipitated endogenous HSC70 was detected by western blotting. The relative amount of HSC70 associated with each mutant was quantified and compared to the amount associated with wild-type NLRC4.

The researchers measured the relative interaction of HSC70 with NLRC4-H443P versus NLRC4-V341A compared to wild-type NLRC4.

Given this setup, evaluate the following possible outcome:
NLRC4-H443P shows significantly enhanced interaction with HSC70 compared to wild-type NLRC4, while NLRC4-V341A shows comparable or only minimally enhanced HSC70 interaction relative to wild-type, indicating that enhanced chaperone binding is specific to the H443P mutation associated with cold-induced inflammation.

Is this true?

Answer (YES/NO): YES